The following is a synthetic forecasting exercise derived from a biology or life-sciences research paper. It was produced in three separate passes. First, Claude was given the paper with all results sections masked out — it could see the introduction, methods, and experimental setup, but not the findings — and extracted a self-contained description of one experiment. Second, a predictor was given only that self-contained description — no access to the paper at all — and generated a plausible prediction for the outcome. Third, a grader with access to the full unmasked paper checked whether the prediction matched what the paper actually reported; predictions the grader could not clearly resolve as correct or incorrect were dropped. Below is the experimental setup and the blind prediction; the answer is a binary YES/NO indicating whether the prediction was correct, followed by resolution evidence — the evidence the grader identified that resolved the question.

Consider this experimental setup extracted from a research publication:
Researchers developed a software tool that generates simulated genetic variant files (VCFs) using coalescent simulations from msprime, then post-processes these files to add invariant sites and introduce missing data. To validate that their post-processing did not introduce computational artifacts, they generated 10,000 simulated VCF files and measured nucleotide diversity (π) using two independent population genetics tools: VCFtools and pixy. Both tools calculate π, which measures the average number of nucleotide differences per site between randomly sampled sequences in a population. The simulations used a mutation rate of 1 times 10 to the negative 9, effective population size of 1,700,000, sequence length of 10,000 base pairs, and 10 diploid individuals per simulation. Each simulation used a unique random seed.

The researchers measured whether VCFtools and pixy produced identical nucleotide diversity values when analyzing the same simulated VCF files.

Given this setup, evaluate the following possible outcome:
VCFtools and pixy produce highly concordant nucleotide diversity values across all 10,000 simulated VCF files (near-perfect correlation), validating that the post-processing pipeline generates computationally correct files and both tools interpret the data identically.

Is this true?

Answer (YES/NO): YES